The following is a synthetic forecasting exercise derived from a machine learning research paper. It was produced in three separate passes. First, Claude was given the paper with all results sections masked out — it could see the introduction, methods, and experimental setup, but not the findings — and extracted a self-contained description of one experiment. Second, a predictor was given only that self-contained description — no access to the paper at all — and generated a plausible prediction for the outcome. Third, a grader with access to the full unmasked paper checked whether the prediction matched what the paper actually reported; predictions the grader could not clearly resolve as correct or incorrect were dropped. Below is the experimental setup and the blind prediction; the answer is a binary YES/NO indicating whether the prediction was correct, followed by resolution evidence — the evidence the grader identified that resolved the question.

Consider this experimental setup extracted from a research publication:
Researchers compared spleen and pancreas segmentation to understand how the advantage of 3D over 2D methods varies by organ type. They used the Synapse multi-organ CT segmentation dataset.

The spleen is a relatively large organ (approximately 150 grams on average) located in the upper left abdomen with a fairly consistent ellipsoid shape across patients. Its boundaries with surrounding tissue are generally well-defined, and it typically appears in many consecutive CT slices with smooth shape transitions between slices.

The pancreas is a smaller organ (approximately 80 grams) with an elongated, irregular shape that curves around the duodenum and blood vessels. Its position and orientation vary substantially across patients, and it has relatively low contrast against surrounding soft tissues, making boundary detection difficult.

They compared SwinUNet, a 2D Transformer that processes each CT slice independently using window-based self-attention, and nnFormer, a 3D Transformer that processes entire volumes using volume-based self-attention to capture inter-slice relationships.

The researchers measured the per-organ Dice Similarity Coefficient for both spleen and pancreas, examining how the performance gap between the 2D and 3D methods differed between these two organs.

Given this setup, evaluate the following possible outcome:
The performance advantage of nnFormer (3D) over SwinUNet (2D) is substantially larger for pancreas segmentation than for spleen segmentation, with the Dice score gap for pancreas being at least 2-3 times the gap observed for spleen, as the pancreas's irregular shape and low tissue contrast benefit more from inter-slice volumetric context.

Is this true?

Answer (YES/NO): NO